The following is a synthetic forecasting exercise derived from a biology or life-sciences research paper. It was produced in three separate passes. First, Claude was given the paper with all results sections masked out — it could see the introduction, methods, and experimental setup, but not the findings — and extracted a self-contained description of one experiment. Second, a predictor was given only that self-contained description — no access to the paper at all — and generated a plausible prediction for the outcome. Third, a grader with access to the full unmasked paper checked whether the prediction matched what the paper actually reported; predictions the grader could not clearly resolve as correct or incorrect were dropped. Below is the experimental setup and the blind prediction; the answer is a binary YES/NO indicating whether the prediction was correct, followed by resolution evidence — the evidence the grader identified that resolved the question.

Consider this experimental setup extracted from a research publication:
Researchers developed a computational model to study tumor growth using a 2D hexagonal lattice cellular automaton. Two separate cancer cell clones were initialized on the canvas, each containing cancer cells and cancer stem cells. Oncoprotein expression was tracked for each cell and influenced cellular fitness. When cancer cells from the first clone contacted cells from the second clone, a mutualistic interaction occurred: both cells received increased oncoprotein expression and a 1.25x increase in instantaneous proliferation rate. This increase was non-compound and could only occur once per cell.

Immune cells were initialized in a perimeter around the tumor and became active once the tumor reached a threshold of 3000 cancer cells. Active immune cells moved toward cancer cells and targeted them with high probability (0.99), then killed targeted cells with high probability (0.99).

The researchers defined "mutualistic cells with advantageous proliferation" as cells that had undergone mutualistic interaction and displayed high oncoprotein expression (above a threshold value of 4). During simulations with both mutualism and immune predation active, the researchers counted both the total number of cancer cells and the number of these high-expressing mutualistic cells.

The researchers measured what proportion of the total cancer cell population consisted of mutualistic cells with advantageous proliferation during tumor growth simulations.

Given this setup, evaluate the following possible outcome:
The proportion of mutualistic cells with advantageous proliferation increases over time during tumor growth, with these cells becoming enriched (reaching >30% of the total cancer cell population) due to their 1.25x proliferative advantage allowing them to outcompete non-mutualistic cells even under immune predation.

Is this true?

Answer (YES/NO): NO